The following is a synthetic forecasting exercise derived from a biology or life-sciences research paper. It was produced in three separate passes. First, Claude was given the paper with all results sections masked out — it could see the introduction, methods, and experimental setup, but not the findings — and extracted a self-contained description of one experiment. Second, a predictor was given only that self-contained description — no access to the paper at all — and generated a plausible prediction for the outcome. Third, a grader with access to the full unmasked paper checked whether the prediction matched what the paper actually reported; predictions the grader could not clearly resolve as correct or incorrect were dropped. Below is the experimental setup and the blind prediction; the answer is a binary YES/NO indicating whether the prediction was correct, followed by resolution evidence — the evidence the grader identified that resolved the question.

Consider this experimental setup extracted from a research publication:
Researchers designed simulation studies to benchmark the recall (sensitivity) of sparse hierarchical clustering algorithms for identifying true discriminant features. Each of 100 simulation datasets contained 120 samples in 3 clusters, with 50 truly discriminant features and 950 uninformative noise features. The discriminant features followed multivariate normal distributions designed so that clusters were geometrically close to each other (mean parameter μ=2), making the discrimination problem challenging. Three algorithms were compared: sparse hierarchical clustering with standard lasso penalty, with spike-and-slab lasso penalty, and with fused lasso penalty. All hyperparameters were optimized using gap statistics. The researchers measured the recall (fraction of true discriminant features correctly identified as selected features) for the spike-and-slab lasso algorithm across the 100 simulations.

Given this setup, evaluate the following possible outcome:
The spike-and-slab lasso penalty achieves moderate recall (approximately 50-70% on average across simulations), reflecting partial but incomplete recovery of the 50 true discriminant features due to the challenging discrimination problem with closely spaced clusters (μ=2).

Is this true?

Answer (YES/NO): NO